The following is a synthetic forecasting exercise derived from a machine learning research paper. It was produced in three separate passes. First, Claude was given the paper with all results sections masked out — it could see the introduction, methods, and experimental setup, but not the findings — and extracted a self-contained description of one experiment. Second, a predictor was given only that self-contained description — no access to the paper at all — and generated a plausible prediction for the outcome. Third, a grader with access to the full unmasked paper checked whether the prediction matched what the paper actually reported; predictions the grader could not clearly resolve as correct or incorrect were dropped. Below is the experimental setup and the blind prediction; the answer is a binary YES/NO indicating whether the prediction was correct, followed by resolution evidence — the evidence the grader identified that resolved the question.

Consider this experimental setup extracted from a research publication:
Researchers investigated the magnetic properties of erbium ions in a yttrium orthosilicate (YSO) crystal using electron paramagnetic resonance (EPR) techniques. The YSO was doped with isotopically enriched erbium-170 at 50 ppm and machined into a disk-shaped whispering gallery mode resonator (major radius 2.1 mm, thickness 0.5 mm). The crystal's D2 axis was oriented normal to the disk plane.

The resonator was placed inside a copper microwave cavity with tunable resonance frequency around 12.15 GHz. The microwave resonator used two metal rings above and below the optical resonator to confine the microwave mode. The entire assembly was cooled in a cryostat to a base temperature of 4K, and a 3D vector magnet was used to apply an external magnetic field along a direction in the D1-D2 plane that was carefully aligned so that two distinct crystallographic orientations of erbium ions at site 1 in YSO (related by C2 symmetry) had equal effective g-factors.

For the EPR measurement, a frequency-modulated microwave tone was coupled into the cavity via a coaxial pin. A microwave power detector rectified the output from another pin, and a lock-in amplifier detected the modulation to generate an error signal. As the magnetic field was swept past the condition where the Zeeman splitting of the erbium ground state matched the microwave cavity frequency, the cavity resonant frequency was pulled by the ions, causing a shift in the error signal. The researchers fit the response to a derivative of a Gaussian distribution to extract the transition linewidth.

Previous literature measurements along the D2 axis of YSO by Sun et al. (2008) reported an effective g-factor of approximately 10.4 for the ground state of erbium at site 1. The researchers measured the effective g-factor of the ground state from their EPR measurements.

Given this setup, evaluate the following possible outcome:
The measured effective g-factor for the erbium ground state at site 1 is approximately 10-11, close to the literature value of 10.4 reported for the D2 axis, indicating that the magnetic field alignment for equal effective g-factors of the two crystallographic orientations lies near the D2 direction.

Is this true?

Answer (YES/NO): NO